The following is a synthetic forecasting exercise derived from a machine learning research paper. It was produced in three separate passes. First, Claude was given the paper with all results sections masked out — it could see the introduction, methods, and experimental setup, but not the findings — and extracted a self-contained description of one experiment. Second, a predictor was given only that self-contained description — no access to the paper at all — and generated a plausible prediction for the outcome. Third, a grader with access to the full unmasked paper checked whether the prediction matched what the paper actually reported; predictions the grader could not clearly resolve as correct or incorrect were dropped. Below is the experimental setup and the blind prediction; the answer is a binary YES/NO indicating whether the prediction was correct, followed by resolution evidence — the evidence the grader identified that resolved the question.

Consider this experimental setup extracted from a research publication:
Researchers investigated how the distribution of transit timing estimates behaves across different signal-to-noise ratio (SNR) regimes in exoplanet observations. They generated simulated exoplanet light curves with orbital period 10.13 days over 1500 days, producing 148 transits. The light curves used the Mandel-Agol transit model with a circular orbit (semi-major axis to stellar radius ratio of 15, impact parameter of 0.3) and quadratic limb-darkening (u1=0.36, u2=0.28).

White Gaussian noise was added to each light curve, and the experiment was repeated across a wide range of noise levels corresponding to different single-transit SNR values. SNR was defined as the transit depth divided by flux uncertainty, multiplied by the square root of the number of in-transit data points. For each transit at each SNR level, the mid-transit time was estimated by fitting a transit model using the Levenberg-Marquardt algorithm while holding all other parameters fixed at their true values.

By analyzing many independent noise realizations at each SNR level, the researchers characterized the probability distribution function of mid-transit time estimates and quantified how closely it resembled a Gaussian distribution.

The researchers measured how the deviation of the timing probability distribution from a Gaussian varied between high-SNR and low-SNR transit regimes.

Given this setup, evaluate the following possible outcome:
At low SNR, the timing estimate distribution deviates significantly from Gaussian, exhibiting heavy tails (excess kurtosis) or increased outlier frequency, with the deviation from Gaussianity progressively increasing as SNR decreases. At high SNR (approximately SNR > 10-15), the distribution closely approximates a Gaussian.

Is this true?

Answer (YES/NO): YES